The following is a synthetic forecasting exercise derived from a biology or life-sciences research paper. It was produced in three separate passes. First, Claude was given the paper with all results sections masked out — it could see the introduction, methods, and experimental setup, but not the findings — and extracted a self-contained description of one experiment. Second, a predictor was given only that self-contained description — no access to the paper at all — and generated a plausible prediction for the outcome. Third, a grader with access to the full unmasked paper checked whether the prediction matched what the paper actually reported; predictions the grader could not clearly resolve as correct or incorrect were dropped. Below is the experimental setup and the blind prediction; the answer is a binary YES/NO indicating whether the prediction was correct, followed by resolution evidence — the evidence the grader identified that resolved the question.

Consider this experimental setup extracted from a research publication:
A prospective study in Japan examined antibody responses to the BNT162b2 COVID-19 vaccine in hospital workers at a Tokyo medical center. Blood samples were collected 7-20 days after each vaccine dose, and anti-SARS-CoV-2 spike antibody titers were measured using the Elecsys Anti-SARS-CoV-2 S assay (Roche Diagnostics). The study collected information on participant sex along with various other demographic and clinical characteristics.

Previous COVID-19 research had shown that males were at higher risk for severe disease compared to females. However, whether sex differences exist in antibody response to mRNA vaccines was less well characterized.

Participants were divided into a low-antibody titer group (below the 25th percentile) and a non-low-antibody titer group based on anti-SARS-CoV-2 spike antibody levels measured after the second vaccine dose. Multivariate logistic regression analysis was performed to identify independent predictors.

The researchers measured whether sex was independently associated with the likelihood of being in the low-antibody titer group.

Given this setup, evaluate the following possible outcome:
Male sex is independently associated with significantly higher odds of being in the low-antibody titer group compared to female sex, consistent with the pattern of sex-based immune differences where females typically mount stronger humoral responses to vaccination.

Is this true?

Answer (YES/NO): NO